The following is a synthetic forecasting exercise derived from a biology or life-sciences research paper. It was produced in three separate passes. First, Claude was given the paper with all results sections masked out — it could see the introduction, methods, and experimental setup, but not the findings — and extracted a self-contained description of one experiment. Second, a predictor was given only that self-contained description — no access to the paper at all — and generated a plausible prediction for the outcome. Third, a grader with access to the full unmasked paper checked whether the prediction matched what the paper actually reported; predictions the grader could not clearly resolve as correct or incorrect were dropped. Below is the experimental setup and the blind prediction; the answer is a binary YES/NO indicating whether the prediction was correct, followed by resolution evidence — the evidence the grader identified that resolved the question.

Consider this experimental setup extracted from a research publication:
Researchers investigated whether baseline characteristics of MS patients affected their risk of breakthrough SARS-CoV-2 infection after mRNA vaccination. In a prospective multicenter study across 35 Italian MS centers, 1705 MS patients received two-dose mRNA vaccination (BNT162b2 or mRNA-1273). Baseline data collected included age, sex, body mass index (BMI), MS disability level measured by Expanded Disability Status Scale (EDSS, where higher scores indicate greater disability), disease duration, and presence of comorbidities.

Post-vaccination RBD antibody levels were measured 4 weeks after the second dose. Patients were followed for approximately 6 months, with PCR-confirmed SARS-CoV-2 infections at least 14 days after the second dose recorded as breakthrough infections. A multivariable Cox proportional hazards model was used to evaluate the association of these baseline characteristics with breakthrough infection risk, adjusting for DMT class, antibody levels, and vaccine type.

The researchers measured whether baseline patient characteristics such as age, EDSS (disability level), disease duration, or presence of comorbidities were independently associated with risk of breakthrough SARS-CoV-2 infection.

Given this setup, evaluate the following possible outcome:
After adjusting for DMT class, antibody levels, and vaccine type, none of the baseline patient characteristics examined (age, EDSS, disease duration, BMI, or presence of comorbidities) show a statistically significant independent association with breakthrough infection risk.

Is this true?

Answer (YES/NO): YES